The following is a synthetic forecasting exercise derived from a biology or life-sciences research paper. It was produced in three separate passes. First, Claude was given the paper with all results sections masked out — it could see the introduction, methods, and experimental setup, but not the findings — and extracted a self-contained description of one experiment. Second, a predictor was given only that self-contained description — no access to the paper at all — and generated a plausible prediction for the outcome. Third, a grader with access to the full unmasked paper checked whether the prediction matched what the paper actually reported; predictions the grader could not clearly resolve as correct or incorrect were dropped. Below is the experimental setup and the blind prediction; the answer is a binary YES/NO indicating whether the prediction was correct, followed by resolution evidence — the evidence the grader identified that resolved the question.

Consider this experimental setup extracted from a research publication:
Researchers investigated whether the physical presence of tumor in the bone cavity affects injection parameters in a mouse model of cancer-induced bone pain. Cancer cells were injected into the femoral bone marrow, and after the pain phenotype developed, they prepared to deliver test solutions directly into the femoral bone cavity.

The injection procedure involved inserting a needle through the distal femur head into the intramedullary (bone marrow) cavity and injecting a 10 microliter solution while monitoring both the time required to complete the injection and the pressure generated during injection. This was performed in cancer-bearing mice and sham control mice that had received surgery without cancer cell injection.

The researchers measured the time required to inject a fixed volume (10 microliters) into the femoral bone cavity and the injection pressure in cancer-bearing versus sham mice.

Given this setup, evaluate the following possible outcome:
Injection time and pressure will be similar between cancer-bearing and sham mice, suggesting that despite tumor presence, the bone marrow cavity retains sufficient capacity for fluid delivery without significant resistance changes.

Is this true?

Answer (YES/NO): NO